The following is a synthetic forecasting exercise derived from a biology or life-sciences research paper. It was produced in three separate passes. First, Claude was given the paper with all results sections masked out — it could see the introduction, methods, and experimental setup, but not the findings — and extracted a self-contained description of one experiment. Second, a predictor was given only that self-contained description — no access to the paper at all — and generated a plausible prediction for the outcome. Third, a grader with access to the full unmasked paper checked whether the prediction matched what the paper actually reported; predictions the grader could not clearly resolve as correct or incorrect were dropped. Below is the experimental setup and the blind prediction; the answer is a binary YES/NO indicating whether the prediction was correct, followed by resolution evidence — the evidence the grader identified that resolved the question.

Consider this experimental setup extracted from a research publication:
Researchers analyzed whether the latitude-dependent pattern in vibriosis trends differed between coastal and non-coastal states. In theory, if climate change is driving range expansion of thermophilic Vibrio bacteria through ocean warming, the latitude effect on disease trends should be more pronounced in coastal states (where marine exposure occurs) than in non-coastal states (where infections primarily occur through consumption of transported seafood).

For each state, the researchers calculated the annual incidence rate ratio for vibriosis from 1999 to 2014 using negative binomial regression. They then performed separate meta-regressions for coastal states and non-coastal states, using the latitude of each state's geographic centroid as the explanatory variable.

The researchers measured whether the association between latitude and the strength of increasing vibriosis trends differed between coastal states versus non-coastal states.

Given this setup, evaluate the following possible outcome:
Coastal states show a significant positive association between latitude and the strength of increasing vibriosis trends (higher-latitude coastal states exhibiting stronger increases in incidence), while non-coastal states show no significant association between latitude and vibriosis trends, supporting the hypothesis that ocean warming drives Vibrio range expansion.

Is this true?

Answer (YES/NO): NO